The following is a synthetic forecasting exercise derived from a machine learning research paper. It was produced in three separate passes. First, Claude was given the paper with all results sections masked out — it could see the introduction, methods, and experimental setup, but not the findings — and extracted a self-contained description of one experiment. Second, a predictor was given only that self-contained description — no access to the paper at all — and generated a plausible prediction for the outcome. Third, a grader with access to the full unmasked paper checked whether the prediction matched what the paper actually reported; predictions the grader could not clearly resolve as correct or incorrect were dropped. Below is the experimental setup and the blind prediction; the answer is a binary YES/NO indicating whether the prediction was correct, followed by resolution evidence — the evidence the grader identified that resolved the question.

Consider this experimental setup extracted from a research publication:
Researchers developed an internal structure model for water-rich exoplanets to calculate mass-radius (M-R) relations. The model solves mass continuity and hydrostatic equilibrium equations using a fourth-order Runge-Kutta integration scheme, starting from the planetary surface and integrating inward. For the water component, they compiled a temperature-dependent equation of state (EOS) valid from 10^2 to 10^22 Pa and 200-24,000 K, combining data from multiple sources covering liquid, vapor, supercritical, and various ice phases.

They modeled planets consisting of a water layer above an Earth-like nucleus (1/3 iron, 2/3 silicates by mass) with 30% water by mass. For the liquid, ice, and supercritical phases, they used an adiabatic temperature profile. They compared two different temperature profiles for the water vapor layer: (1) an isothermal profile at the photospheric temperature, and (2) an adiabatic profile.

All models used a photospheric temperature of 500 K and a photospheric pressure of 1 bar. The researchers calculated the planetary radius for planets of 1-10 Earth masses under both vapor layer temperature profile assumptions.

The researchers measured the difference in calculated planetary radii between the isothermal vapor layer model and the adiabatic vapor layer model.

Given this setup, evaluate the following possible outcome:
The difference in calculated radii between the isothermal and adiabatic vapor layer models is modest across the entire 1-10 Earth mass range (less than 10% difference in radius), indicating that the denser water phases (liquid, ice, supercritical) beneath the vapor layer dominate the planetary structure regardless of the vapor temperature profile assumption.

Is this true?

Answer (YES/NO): NO